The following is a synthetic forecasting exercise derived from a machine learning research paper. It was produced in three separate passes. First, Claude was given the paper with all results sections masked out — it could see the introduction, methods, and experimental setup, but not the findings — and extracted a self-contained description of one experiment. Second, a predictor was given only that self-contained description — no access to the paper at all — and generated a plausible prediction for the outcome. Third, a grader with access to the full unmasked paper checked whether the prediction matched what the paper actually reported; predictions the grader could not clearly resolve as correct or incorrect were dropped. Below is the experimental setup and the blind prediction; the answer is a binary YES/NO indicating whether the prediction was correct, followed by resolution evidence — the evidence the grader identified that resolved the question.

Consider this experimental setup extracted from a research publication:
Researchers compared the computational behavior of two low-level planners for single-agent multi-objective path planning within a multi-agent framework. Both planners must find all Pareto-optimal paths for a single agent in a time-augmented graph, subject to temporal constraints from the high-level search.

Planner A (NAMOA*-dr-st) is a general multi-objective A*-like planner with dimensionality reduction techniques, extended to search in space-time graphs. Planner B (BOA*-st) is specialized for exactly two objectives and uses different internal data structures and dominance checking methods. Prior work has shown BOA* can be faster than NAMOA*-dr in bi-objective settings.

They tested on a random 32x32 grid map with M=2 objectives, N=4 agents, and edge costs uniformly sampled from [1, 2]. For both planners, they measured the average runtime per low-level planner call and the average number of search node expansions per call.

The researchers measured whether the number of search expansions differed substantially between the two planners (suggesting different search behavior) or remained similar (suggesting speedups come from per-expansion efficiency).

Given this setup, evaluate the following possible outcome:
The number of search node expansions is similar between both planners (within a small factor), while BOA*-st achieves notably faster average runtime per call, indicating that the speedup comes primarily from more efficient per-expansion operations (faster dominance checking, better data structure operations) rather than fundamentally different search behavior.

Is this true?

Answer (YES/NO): YES